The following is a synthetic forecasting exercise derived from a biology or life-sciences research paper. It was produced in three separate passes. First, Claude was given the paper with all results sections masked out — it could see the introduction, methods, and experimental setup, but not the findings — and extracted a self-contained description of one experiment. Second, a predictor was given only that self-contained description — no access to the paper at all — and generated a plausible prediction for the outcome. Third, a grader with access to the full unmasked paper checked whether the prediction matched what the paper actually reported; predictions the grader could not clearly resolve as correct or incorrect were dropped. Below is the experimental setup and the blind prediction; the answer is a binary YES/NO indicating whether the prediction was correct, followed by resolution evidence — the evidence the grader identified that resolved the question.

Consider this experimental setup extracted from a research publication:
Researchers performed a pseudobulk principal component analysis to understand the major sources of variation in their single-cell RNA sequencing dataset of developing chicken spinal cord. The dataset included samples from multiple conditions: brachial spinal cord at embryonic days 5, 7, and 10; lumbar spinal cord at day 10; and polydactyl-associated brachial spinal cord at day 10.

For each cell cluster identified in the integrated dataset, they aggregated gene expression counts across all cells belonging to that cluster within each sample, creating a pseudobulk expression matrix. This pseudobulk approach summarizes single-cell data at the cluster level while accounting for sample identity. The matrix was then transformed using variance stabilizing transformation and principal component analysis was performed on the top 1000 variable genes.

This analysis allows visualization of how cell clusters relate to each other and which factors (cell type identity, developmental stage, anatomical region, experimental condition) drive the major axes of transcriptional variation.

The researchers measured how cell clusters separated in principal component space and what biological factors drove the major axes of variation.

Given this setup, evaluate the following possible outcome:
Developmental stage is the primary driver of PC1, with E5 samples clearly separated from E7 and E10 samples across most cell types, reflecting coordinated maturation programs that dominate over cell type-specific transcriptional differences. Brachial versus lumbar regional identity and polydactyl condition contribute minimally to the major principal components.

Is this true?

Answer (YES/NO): NO